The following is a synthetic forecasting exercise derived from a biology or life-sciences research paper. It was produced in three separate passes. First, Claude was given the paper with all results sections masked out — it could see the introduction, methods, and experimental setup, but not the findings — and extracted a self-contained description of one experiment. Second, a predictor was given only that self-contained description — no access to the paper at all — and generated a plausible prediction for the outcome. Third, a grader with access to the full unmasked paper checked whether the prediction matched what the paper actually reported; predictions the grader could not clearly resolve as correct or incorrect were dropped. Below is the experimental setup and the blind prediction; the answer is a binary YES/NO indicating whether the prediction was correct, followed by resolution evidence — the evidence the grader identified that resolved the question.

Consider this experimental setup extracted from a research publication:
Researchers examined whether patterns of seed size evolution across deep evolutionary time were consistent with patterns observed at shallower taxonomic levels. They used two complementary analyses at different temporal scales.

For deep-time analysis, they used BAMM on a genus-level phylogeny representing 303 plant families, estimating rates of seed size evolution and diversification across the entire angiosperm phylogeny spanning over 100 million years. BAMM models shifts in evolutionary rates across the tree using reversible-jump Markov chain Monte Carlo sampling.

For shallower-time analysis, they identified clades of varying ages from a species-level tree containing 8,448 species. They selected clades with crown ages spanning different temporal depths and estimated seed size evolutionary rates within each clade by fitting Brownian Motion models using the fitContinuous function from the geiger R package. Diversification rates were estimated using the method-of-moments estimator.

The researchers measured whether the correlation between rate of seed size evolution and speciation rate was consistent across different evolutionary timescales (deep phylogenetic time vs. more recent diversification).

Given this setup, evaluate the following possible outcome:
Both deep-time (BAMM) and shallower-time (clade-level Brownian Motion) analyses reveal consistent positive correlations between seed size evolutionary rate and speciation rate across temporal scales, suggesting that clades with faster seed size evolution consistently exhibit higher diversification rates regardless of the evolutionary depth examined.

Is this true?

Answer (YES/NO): YES